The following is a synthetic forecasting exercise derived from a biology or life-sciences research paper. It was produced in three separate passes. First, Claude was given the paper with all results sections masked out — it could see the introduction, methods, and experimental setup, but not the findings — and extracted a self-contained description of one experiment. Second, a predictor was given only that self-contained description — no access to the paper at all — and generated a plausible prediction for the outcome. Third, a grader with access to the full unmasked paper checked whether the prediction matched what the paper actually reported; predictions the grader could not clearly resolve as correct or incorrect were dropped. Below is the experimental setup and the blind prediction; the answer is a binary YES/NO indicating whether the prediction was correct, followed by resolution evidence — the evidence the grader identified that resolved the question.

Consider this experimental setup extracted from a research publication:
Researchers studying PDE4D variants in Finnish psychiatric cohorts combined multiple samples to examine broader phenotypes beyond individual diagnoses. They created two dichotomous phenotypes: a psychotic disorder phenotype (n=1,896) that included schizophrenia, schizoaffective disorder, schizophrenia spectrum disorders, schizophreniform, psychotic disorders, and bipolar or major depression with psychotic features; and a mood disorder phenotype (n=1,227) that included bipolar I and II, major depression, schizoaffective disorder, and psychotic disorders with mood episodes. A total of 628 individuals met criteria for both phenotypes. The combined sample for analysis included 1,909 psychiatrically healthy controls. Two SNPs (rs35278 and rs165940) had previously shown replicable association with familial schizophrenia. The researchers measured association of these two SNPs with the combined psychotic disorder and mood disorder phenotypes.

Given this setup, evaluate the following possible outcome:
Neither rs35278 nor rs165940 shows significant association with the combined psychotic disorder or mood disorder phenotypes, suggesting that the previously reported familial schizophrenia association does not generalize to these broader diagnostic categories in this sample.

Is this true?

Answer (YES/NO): NO